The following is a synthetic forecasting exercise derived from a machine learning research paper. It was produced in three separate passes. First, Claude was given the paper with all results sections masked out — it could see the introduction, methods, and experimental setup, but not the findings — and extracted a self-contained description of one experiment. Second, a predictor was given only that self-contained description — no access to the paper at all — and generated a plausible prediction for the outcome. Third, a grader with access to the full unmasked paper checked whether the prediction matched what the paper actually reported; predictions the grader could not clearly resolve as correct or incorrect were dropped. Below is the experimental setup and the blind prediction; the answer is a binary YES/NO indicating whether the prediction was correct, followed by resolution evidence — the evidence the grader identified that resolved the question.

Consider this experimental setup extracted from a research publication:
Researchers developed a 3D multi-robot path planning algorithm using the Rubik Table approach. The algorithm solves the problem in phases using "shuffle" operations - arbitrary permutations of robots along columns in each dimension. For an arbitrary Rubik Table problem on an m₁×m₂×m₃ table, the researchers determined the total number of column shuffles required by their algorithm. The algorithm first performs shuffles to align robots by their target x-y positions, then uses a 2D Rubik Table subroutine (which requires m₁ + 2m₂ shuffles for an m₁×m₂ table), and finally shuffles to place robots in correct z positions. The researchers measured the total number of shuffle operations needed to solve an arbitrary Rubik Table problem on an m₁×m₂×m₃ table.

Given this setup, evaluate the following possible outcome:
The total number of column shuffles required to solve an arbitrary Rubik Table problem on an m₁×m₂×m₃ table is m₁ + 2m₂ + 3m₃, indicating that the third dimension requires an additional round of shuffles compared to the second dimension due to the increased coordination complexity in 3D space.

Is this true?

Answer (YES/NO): NO